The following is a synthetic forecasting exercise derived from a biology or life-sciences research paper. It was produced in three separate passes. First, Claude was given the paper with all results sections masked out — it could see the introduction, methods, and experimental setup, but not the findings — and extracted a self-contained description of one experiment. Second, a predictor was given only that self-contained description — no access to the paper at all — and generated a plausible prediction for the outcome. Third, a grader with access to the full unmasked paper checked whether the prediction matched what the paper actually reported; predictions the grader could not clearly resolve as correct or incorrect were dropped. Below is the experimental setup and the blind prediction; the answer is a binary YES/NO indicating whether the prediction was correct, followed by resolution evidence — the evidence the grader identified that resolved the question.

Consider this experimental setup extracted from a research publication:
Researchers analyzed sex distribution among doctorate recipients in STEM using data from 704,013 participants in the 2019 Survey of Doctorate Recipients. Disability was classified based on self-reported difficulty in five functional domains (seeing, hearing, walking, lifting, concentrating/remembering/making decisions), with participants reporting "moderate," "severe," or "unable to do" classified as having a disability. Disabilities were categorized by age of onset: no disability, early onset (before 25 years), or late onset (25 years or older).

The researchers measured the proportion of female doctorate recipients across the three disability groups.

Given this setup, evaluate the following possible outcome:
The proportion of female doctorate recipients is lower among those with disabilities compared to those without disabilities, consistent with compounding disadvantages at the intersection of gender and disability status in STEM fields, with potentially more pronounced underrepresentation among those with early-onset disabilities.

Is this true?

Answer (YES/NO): NO